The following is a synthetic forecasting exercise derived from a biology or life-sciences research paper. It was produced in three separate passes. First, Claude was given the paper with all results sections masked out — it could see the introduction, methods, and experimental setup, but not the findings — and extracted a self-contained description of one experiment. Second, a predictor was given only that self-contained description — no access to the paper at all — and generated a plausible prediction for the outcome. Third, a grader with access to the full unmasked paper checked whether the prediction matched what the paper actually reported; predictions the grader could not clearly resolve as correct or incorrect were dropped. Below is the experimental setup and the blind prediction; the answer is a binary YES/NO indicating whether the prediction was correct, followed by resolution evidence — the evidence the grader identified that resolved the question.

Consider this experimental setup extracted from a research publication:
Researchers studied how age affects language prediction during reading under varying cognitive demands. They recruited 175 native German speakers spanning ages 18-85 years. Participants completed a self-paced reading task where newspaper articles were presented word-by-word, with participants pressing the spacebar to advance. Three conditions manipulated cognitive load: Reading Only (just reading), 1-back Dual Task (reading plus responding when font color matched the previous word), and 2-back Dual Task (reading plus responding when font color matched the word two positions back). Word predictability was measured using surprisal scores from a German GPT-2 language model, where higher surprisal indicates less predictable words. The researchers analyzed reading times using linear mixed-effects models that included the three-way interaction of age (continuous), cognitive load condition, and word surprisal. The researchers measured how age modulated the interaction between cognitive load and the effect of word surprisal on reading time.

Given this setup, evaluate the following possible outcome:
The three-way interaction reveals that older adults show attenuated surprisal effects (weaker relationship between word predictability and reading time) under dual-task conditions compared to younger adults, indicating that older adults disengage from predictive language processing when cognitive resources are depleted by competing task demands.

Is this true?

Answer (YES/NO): NO